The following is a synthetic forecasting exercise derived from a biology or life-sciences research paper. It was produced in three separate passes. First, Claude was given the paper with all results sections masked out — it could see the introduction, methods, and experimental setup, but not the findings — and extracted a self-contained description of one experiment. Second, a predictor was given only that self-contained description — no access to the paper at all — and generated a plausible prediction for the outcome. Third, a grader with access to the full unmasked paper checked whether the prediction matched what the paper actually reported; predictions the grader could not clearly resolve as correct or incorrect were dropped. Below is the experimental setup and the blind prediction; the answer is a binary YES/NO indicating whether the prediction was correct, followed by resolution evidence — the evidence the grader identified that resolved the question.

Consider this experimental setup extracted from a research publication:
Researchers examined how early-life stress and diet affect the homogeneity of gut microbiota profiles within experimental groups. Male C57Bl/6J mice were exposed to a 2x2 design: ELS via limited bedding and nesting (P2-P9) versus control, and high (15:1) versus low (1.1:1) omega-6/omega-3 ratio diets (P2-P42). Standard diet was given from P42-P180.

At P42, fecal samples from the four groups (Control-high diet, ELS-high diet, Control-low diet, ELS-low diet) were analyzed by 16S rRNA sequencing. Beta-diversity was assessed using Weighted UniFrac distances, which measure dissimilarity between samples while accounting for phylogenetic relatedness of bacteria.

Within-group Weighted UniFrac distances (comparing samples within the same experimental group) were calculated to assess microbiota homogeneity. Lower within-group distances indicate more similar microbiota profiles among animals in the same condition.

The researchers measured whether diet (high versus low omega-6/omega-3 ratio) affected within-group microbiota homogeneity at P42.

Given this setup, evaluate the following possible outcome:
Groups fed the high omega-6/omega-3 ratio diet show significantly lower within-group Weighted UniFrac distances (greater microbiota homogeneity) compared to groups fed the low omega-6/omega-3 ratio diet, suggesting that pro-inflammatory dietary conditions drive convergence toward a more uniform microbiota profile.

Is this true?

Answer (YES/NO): NO